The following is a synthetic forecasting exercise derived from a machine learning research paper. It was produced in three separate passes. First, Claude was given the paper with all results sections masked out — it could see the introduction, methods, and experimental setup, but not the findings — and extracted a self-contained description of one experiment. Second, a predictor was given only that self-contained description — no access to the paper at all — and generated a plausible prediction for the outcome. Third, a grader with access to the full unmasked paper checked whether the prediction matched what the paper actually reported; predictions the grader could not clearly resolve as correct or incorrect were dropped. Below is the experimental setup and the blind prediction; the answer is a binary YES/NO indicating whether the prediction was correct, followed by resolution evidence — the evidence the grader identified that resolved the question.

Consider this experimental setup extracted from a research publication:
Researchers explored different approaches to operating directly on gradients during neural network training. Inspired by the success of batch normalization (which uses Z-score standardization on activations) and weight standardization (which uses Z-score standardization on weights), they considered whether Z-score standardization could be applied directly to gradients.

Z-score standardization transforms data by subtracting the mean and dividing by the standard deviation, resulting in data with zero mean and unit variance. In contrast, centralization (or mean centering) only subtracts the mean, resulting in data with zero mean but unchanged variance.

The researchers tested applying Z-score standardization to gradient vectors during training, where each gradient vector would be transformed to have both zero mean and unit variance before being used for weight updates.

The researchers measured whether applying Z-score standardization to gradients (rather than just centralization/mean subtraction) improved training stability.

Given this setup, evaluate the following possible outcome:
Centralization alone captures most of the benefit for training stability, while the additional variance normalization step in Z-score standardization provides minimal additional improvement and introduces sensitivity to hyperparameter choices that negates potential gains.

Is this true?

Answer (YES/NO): NO